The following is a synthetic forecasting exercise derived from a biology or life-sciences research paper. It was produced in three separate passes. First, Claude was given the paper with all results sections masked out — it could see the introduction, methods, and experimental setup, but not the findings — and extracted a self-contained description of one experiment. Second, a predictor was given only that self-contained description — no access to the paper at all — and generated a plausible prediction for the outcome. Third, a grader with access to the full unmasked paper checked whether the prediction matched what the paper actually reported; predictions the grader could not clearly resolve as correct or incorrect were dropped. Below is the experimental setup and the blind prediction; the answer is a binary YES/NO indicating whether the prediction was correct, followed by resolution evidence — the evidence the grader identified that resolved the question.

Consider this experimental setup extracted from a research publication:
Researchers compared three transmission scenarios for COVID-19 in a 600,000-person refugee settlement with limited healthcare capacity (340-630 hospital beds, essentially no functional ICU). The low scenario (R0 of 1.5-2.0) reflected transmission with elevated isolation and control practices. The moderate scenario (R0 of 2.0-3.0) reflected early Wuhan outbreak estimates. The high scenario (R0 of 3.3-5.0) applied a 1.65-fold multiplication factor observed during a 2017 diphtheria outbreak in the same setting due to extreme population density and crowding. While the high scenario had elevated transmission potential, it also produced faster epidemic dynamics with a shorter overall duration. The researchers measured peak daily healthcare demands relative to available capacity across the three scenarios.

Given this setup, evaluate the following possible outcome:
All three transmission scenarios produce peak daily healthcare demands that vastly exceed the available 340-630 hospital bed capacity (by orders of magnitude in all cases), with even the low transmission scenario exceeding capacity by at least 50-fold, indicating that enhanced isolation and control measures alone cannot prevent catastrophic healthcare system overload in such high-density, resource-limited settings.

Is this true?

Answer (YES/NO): NO